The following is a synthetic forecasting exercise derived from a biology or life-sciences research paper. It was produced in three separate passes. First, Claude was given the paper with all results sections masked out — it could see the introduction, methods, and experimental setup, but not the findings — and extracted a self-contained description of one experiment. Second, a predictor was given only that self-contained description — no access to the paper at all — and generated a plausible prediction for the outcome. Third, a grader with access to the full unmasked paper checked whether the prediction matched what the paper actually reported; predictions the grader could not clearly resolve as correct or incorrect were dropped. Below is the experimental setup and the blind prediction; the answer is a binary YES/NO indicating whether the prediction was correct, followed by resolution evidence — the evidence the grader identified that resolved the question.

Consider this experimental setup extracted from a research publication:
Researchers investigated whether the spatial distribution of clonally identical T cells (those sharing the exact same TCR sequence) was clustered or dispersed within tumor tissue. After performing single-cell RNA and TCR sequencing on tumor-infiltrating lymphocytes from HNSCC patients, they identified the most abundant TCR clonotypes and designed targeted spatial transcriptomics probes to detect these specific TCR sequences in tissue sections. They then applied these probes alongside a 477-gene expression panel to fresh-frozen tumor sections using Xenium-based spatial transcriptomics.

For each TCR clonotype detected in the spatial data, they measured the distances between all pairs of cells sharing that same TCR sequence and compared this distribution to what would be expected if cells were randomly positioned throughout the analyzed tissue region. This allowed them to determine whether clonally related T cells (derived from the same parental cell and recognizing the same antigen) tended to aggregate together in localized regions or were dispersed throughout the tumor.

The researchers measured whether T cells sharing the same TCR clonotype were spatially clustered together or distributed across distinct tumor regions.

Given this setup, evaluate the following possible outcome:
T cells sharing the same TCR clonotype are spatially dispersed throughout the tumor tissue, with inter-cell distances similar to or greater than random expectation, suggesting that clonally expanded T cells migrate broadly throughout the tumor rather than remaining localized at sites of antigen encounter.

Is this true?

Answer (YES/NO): YES